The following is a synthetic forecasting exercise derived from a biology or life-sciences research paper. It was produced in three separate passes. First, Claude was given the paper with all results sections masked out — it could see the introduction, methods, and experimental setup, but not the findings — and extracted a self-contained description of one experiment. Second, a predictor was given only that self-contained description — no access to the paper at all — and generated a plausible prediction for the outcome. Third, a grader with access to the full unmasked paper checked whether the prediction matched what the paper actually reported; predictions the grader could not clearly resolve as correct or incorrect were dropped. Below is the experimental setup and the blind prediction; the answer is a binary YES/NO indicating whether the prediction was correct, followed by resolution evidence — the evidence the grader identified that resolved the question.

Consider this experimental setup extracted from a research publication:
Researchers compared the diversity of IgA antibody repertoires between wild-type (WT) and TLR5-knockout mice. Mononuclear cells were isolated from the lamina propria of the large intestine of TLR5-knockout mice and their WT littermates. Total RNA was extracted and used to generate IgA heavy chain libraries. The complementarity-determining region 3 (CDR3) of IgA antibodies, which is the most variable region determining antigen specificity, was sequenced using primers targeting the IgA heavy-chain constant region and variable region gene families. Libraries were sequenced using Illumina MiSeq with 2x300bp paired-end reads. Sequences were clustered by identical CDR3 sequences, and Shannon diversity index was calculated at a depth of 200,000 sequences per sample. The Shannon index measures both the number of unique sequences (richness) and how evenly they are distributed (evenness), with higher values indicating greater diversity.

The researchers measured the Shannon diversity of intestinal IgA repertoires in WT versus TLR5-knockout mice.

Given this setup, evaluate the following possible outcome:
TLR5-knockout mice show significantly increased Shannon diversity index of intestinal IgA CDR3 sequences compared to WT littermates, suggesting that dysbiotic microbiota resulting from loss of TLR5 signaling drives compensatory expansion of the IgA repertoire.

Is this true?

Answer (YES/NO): NO